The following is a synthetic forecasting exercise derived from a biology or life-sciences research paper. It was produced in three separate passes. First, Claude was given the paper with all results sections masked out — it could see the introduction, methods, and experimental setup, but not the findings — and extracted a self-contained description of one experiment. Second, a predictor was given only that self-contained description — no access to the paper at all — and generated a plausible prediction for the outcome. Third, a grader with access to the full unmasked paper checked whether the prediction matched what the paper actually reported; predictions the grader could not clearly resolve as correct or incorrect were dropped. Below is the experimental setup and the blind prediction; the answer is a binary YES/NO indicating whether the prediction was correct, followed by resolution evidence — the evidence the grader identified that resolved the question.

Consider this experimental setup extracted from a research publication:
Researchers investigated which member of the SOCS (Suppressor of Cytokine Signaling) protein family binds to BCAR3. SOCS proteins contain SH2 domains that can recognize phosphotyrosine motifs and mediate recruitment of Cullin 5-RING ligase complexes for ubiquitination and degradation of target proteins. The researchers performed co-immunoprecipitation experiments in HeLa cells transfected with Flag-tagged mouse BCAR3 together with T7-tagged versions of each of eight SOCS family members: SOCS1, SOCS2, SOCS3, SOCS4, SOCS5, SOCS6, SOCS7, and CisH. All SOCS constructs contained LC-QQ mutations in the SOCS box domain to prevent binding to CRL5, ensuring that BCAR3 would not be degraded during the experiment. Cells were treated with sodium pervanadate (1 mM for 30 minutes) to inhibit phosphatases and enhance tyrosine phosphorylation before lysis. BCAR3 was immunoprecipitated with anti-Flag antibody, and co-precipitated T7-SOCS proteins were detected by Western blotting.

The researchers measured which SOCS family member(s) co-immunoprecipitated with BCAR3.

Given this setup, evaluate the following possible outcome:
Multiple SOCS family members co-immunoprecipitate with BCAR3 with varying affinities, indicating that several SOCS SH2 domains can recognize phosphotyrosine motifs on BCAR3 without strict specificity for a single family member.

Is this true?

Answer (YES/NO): NO